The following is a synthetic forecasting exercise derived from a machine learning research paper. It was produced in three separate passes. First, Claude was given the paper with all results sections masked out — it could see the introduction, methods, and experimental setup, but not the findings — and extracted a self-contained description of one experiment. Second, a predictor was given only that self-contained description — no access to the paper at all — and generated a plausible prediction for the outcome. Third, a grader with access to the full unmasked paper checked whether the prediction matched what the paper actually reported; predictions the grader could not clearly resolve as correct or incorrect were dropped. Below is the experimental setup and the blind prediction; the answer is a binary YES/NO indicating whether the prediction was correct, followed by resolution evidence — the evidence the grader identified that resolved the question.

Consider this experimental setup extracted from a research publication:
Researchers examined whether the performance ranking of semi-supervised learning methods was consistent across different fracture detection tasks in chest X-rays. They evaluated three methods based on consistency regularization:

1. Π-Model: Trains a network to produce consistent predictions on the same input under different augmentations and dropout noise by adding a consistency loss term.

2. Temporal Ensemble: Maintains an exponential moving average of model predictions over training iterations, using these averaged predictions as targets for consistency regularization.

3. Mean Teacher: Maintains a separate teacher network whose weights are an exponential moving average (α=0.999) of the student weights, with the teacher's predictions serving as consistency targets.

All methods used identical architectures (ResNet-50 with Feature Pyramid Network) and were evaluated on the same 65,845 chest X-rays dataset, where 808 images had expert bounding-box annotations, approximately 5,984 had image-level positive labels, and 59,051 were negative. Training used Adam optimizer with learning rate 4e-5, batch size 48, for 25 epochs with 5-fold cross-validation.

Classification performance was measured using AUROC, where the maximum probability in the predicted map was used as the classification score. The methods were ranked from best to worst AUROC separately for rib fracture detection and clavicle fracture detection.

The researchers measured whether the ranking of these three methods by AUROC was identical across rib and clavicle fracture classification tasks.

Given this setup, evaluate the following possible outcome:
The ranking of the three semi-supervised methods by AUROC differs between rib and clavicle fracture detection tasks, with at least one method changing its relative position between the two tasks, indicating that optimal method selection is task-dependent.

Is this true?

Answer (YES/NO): YES